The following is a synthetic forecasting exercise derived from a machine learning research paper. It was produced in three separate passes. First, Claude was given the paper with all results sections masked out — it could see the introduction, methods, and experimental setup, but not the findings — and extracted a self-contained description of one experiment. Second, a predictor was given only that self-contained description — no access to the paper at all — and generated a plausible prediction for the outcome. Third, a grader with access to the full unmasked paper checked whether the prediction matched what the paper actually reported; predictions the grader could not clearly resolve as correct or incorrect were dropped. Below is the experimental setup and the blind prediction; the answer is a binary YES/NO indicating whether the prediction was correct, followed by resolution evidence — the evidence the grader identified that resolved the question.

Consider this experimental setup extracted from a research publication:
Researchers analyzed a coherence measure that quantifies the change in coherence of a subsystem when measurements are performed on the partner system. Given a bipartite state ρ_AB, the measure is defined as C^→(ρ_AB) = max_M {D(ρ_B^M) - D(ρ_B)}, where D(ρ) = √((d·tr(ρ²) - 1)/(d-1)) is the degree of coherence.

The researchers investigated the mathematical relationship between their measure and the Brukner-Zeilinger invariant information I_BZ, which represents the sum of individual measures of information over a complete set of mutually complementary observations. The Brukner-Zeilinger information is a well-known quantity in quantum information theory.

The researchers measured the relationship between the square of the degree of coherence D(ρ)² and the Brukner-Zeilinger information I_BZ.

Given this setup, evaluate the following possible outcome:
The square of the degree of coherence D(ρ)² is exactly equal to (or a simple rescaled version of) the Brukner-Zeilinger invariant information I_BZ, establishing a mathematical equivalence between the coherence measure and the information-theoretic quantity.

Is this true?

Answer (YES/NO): YES